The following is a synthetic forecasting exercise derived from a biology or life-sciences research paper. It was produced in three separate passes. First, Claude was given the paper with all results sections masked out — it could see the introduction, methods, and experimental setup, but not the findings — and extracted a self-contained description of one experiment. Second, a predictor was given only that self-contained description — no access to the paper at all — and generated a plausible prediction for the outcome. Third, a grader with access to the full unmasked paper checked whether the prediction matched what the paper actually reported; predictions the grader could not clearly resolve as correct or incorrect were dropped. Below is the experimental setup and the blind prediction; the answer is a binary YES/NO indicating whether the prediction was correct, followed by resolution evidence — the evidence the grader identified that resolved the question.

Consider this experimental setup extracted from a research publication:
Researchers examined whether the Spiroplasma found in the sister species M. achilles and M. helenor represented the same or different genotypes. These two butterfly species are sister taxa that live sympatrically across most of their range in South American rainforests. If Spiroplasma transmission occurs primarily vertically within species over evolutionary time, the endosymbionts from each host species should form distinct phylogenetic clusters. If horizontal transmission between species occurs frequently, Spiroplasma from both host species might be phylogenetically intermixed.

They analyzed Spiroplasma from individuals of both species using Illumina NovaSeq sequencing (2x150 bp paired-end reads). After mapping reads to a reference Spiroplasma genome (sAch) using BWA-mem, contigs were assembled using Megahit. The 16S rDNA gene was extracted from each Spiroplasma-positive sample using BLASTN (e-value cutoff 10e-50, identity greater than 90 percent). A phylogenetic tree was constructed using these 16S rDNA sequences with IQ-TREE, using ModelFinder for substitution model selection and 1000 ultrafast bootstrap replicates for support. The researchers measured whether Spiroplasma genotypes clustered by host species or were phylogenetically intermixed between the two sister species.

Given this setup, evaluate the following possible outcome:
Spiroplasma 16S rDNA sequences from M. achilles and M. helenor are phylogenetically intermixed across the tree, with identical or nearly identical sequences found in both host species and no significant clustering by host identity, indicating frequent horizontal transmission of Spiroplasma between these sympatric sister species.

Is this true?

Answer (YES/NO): NO